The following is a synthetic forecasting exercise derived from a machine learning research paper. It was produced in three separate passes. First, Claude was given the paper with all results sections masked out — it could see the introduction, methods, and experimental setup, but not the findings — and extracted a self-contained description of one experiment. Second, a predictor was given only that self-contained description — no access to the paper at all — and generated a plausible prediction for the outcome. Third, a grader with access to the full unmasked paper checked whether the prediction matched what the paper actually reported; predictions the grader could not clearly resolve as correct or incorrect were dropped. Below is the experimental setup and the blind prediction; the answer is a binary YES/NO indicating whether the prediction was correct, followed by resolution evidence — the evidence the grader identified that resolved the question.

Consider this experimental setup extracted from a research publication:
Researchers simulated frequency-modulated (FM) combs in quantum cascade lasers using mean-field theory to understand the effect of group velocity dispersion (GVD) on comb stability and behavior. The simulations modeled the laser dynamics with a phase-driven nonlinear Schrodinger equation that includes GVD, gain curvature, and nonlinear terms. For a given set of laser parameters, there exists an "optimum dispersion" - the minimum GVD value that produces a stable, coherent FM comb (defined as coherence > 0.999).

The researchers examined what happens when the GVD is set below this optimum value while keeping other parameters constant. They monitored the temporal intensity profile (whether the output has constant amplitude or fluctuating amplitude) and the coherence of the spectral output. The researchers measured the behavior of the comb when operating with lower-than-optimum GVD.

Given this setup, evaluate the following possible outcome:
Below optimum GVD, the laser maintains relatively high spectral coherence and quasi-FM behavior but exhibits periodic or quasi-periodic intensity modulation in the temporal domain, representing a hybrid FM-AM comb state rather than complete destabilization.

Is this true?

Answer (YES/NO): NO